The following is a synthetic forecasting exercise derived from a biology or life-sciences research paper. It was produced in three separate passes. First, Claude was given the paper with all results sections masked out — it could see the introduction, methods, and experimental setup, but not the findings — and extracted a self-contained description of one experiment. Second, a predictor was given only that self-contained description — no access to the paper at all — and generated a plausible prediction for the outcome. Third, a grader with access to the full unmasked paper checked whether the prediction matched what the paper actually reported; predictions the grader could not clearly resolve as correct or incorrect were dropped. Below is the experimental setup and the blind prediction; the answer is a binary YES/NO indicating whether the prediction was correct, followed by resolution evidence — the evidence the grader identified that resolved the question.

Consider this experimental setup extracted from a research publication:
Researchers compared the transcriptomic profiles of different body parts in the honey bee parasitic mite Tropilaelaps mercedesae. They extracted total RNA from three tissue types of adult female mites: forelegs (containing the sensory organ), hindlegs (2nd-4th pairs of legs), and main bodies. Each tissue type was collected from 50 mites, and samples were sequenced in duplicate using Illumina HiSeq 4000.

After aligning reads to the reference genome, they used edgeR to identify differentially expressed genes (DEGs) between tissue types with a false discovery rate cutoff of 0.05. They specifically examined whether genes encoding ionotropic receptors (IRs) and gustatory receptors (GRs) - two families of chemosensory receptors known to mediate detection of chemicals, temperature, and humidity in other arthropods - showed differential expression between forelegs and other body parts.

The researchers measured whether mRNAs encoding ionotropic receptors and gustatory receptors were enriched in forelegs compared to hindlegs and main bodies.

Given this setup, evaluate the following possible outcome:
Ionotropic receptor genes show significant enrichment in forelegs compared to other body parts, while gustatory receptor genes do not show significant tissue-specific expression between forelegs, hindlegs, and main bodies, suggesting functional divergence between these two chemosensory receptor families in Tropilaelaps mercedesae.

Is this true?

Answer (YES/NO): NO